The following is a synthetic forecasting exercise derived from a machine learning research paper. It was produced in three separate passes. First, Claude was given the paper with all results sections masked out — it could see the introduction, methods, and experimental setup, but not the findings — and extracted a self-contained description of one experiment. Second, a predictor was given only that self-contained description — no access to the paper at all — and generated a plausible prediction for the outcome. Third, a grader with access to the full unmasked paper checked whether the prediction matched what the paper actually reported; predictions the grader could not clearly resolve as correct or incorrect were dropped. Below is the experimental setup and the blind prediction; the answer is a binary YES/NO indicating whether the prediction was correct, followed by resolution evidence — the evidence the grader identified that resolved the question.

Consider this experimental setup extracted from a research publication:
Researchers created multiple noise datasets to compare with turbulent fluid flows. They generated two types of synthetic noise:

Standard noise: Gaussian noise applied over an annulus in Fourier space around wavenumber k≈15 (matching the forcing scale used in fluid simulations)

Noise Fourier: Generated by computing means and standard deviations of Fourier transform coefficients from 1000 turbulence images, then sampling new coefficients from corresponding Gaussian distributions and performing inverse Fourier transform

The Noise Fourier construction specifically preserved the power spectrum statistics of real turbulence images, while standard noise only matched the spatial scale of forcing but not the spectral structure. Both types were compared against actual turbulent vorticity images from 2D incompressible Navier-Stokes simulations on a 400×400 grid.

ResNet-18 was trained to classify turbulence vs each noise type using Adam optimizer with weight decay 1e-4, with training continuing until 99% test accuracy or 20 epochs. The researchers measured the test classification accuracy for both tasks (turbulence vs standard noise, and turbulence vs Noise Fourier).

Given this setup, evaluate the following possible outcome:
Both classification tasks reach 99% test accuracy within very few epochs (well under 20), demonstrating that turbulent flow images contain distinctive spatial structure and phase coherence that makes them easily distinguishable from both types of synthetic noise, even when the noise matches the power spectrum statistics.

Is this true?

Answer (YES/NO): YES